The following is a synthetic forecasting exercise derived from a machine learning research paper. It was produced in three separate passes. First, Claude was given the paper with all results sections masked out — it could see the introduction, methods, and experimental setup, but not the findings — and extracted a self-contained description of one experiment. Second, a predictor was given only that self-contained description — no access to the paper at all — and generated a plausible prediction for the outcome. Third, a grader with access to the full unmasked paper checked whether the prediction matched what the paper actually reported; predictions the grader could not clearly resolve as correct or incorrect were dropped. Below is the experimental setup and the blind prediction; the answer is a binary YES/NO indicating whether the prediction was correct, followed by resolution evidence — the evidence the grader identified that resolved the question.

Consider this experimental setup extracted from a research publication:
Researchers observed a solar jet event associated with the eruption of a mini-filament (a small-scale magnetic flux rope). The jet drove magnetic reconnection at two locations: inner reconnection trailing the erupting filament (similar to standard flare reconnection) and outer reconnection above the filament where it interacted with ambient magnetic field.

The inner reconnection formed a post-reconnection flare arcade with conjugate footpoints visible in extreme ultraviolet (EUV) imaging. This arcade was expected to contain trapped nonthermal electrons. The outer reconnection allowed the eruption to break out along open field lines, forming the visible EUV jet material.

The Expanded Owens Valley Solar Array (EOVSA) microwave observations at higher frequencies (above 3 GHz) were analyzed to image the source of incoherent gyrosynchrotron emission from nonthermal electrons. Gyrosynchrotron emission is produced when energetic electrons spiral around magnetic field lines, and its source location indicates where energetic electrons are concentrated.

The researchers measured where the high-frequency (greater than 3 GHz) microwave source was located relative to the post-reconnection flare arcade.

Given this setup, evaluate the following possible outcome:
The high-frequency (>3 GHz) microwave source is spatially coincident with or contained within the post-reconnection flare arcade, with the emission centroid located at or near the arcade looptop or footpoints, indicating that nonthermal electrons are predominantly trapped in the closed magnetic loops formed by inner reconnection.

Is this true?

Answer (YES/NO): YES